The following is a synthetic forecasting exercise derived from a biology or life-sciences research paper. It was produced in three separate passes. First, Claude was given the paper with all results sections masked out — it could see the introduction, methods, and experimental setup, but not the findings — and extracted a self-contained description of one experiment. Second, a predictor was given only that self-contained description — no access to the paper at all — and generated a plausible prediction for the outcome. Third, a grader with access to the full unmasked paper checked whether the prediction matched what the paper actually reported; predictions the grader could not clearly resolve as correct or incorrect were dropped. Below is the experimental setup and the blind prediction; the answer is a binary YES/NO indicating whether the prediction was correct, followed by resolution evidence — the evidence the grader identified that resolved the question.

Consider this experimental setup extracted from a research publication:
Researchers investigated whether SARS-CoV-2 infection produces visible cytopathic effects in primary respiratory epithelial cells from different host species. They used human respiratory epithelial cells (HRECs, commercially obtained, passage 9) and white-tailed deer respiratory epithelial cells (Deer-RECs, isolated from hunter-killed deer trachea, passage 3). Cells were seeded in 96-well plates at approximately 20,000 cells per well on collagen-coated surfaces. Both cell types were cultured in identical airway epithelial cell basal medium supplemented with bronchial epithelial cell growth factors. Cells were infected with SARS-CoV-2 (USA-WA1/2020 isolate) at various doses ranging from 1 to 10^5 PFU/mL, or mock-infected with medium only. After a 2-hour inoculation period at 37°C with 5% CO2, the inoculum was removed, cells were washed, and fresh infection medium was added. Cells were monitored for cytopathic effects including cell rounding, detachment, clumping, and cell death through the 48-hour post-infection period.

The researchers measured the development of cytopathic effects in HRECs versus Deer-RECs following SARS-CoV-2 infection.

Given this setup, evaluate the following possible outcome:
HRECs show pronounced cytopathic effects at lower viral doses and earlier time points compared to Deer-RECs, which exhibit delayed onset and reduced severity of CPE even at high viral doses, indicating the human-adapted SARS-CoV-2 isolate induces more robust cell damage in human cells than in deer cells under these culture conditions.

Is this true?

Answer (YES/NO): NO